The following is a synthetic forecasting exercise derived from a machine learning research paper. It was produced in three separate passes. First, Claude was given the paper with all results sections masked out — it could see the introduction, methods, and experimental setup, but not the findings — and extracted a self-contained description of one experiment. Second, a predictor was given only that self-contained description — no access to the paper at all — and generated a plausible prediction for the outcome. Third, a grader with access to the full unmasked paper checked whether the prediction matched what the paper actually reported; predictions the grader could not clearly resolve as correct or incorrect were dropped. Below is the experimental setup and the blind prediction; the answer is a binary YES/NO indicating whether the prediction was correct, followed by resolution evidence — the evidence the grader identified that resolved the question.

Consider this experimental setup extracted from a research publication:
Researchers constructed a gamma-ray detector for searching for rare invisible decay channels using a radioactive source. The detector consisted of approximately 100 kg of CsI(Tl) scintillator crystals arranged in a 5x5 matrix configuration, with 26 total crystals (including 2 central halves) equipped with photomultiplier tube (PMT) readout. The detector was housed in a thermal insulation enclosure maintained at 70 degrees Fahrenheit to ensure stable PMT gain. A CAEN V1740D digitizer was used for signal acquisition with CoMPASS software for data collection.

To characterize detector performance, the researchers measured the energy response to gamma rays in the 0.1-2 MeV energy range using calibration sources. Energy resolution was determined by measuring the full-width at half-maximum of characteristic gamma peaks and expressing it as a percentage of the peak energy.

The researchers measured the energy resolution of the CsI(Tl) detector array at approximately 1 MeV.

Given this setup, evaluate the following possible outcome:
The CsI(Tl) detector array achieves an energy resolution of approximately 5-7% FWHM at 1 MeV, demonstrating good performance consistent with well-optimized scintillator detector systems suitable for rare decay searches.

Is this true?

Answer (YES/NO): YES